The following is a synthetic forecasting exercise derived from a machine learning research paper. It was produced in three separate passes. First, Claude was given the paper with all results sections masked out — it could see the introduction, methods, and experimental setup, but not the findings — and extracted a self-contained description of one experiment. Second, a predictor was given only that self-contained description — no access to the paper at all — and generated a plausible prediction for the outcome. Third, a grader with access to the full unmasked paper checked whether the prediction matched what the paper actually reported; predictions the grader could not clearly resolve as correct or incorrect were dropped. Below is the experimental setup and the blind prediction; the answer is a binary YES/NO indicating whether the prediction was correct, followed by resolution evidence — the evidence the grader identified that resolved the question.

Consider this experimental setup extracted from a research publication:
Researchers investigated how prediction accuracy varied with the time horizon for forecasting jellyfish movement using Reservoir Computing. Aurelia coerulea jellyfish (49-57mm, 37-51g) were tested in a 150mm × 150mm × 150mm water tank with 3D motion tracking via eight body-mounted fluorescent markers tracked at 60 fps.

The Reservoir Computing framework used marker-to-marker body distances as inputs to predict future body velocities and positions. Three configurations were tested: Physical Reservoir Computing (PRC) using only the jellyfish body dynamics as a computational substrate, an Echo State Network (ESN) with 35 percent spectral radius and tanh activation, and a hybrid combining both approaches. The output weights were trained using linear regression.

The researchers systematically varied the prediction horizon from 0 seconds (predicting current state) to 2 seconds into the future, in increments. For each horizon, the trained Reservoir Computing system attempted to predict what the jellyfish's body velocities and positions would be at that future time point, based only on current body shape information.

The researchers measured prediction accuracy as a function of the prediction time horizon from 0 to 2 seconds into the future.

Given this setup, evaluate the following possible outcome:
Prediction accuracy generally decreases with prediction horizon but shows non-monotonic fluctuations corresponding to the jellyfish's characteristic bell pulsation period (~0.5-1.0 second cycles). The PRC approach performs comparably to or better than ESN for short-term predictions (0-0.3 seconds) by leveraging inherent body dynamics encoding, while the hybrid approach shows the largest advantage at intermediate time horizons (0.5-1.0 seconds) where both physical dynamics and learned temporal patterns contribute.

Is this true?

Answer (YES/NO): NO